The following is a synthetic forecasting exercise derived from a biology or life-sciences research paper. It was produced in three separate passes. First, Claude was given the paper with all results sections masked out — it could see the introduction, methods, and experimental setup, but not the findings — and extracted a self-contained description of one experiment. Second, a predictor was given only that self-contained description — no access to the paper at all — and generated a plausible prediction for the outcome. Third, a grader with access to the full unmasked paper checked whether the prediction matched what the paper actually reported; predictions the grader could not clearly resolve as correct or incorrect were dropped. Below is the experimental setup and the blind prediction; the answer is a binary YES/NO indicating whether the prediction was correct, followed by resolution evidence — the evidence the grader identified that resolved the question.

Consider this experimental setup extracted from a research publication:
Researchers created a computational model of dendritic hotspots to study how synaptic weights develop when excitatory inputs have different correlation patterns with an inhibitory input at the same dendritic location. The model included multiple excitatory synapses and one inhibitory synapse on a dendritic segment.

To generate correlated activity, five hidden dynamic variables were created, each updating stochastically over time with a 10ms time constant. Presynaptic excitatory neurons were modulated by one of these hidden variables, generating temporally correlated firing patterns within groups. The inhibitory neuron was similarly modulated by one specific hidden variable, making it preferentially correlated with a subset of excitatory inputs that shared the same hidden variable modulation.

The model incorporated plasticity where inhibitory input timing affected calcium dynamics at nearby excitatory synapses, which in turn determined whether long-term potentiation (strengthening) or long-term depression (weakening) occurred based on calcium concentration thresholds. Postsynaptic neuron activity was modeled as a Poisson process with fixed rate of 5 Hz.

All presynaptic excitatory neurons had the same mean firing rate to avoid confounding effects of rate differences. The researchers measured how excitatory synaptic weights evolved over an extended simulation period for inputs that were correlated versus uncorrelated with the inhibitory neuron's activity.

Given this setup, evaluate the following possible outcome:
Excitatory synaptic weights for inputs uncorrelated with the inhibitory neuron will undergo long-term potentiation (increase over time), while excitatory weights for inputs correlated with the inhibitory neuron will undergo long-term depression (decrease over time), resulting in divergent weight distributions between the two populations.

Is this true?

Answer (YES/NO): NO